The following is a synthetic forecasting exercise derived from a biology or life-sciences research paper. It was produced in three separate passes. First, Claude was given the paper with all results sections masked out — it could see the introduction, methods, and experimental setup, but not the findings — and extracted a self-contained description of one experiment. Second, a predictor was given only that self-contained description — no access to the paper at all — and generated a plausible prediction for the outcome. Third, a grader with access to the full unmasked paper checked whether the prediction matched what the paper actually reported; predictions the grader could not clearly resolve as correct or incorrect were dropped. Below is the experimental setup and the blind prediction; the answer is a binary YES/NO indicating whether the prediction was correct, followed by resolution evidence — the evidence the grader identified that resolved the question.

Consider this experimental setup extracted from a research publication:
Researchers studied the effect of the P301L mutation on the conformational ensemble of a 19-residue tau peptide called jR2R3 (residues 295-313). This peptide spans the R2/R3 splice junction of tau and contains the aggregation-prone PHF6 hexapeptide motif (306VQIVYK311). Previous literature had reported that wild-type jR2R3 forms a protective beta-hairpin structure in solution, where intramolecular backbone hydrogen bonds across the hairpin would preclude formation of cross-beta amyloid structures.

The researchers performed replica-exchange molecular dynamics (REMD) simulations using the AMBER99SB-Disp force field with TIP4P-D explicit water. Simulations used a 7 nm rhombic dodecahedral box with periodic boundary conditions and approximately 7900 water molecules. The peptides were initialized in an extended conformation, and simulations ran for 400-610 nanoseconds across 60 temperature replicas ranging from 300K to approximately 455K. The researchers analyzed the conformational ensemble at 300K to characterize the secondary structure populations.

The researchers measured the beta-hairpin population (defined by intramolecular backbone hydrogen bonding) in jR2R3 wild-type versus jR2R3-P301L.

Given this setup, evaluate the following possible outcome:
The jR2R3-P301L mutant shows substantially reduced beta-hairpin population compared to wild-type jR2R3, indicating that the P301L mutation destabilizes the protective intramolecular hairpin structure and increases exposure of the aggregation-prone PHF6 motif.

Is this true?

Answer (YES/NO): NO